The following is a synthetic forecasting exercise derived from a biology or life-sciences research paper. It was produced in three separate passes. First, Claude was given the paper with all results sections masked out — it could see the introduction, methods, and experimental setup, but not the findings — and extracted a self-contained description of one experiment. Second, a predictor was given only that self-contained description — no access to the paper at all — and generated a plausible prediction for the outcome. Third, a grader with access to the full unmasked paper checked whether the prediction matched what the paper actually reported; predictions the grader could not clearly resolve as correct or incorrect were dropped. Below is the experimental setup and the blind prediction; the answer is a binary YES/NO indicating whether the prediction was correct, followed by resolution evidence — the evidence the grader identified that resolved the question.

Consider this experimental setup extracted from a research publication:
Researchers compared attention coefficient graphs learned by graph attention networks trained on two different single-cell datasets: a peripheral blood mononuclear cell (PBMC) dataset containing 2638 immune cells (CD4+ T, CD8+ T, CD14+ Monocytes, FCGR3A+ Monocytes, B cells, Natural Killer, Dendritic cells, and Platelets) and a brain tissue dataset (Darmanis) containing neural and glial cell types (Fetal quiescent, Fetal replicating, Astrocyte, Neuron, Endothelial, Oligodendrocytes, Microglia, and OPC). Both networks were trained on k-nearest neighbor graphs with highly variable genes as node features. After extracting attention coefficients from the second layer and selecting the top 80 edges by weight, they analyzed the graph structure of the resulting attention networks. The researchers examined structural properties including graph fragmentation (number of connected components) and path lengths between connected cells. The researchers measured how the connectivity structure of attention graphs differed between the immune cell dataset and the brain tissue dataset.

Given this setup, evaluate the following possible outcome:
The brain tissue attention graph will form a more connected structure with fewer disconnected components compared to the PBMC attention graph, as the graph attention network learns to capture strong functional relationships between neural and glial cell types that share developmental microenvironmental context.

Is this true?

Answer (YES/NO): NO